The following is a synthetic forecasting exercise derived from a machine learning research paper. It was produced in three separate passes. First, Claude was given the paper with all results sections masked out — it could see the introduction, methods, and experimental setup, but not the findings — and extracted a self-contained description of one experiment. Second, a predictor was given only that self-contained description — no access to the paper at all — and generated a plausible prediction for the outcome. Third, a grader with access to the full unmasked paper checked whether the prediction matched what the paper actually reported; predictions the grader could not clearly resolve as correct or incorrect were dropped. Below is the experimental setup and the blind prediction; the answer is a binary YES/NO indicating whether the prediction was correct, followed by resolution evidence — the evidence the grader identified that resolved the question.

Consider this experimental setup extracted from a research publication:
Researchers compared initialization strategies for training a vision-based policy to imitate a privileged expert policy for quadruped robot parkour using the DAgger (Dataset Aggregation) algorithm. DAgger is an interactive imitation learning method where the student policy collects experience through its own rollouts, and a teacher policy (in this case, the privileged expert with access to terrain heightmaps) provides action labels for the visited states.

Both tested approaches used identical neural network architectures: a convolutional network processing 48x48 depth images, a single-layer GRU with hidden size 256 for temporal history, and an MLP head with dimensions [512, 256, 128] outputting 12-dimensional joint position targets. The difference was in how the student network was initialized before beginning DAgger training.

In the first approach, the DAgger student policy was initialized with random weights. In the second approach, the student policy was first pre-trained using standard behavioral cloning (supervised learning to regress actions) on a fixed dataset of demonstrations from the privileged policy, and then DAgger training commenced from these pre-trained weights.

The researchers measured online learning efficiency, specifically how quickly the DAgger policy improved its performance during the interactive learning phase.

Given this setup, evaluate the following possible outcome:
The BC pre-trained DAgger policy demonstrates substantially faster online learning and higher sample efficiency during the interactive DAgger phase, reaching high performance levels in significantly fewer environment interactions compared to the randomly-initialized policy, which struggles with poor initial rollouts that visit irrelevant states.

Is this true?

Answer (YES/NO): YES